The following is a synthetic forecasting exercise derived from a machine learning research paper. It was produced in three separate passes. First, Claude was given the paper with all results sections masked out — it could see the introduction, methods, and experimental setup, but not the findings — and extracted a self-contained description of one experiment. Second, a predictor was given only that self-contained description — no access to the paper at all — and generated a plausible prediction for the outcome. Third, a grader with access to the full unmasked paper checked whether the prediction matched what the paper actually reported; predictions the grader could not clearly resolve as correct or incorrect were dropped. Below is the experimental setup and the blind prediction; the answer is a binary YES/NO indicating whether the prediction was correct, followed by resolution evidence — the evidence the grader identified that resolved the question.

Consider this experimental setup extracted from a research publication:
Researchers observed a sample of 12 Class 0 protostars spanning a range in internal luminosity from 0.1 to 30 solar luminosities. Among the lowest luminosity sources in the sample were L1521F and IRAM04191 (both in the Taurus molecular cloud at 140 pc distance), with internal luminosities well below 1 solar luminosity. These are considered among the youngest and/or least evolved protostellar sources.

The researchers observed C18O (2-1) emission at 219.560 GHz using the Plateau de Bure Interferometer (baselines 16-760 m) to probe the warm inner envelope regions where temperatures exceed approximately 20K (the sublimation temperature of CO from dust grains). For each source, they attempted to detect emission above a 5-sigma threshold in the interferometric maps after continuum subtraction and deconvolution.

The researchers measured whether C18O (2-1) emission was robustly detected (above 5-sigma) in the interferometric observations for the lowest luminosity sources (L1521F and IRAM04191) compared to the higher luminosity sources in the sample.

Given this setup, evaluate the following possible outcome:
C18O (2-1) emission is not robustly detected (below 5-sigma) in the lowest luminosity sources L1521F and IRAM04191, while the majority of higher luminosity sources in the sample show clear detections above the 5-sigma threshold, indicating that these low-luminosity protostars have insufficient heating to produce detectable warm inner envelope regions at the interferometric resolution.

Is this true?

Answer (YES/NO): YES